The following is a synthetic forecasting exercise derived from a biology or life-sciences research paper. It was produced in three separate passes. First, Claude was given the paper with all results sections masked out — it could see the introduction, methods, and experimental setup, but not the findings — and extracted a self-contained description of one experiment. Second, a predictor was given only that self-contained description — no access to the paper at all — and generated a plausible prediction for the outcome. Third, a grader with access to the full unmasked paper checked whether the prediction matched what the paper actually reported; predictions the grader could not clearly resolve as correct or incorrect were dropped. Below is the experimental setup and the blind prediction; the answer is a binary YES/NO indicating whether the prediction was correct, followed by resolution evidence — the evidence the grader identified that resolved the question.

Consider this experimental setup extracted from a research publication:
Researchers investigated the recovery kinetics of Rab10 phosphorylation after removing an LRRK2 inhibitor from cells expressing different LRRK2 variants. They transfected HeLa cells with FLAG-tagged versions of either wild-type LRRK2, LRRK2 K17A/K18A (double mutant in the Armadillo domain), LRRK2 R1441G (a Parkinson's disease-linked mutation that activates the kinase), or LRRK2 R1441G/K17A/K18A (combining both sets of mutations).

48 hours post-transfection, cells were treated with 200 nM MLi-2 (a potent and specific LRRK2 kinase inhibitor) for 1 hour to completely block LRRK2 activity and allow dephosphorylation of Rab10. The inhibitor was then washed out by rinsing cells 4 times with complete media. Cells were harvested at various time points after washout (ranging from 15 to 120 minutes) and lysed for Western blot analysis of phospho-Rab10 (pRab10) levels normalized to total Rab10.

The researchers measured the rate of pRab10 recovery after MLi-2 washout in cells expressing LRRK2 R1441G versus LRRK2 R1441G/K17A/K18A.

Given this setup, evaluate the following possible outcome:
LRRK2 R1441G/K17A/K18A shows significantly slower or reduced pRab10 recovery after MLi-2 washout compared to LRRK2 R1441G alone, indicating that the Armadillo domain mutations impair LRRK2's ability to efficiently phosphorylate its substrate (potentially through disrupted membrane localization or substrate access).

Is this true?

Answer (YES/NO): YES